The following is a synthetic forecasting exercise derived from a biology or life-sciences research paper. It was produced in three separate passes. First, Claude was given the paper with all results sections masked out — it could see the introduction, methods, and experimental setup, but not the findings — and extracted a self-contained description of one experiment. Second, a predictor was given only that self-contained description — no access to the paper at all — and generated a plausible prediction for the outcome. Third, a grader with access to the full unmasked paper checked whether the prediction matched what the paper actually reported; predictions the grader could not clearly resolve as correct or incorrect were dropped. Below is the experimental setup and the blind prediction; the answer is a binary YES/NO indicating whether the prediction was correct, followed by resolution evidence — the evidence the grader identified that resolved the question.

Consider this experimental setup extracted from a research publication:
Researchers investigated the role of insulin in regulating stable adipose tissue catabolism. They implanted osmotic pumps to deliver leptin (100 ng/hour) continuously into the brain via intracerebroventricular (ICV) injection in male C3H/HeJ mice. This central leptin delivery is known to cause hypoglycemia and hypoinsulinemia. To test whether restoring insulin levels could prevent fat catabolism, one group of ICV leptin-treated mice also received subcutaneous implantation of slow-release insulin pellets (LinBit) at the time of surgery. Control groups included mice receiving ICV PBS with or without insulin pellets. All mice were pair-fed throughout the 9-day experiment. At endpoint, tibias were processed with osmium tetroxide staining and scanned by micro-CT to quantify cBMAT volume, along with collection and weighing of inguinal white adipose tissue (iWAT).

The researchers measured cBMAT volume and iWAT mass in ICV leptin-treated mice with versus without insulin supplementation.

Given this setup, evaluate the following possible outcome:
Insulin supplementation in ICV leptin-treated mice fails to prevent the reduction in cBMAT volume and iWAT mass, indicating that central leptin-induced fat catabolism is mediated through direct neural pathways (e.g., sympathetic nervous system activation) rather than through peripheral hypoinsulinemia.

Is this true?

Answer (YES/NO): NO